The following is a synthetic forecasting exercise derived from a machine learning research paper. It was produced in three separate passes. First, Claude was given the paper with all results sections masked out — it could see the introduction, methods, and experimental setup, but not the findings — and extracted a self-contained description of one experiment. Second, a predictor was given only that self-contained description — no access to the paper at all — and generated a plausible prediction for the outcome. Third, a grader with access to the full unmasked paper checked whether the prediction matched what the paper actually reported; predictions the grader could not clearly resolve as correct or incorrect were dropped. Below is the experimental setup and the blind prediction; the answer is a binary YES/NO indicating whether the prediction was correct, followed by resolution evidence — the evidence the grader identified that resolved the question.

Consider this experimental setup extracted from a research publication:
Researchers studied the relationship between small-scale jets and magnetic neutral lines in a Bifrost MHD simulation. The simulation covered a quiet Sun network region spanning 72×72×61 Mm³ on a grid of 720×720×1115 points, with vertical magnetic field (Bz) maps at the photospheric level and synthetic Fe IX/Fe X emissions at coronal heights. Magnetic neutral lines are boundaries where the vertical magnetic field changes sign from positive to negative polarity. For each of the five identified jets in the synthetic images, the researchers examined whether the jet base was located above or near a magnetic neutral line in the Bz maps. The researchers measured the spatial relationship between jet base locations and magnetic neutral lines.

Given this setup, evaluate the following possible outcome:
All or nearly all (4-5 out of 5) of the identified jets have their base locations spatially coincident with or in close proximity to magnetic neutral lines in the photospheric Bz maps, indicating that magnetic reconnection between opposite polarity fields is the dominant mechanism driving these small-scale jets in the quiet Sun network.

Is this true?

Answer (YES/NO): YES